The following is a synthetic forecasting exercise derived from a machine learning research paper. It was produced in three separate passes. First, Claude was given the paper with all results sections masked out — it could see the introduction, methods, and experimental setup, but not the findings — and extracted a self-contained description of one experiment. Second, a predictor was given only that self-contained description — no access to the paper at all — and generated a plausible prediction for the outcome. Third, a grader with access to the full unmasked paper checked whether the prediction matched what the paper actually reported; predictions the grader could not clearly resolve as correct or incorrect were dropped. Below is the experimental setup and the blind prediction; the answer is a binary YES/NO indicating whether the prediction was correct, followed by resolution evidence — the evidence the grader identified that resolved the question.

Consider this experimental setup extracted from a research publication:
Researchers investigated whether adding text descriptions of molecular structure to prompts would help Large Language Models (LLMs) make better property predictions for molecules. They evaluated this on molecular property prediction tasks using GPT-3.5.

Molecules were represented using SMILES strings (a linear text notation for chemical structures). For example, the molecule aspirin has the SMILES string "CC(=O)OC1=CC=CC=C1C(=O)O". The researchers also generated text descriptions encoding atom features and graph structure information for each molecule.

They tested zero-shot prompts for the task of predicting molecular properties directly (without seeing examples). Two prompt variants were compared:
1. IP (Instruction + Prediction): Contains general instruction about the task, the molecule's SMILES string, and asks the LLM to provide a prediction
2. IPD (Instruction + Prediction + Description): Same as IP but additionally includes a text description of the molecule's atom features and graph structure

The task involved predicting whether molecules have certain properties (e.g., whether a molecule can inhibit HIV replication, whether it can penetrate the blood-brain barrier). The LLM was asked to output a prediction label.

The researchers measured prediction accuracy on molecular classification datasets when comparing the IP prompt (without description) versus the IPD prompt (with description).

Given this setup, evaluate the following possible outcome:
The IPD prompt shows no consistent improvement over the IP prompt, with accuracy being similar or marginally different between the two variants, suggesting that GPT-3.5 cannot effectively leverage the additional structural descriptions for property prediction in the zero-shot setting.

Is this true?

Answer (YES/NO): NO